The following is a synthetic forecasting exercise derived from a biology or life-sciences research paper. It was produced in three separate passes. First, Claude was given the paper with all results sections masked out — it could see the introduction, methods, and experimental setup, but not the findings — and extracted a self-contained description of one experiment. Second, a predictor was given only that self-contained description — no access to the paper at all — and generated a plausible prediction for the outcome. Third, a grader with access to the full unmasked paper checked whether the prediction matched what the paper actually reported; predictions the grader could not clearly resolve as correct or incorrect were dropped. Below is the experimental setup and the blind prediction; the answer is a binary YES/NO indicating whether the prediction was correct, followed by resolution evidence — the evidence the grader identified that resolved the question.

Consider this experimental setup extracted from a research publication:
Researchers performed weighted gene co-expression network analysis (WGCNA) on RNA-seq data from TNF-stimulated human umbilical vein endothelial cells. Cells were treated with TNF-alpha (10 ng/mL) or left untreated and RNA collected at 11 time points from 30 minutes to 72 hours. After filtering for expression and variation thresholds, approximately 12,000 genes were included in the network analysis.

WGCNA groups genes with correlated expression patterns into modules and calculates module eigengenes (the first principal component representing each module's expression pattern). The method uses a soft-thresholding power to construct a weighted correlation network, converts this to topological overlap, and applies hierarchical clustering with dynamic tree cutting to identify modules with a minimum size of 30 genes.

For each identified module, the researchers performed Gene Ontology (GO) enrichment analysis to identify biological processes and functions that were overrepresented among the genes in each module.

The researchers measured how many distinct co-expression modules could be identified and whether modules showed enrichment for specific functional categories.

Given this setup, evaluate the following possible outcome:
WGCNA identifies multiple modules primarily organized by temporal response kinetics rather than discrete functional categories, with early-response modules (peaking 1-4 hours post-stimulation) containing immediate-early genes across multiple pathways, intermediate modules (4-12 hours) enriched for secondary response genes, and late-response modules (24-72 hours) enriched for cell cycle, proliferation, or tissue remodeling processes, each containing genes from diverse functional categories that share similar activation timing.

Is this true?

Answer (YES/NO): NO